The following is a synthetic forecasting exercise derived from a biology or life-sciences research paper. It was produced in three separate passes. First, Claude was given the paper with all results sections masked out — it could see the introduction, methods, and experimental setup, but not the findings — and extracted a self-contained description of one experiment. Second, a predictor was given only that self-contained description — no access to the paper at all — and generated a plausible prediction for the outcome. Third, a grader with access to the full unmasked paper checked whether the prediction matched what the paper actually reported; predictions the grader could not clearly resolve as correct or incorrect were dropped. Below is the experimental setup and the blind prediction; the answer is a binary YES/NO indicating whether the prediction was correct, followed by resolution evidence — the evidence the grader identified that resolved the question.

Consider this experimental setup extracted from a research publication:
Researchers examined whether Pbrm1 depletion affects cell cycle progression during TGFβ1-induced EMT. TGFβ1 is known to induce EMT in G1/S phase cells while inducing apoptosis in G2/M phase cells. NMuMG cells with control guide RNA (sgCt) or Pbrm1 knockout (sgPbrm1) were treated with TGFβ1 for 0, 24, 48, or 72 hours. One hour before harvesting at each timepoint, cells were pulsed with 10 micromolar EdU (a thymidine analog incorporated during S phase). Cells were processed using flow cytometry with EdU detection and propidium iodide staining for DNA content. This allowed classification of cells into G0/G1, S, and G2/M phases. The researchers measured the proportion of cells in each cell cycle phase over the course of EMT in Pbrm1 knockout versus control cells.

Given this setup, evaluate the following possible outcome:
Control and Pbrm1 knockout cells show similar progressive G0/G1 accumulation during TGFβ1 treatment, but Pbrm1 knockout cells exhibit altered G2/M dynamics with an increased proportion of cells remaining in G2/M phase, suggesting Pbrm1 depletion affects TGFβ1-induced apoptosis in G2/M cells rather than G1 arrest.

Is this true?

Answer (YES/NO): NO